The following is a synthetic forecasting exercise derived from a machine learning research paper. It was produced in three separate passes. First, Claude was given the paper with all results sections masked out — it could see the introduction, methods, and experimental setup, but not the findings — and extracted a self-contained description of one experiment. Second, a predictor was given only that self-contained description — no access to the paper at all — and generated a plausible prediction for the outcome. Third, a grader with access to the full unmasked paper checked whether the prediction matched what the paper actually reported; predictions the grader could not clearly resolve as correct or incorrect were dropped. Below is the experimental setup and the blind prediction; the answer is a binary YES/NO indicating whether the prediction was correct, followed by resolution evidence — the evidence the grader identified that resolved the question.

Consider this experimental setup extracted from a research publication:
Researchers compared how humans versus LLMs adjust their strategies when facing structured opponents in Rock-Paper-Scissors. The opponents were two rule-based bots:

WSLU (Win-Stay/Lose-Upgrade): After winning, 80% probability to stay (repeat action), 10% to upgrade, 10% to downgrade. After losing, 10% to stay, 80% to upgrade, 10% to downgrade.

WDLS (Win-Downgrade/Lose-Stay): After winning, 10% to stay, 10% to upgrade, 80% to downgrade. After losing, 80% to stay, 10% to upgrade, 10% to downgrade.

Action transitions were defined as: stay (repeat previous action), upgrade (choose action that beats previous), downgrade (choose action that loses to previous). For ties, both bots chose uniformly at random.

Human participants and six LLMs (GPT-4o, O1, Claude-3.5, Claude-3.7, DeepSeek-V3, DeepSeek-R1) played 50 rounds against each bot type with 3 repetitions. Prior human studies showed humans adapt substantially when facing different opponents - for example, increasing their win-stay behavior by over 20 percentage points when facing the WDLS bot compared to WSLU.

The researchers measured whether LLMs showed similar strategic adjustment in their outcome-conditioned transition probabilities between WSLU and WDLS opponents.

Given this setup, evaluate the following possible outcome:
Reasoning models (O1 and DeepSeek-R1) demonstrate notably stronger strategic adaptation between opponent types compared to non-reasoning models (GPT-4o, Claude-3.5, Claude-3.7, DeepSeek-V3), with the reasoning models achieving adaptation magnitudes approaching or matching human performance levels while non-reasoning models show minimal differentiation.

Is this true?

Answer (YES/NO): NO